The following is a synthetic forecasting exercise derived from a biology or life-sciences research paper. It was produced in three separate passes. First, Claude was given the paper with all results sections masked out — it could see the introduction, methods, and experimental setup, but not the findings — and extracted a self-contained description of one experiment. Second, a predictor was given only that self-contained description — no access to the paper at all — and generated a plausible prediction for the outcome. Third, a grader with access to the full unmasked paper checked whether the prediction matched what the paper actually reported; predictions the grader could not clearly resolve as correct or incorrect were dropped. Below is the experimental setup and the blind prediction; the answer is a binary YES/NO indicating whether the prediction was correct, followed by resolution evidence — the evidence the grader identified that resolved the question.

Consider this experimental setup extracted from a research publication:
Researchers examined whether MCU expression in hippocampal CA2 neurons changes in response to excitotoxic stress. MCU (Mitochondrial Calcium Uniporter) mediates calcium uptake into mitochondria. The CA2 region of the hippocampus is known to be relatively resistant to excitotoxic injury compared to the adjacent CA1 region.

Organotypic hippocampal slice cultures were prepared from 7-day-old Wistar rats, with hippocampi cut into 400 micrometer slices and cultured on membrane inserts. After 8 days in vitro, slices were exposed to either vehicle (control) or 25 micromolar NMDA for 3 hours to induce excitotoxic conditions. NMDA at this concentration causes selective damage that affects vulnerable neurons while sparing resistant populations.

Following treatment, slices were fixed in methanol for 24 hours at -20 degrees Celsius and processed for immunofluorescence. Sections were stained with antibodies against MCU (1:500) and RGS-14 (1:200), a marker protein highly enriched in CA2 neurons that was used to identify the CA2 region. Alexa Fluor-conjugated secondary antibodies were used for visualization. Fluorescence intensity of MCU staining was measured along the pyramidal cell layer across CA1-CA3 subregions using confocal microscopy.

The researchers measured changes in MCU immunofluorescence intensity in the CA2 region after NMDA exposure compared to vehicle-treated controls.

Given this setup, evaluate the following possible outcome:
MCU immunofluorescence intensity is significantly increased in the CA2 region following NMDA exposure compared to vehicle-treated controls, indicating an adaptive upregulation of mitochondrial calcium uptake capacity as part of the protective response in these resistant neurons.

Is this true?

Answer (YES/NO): YES